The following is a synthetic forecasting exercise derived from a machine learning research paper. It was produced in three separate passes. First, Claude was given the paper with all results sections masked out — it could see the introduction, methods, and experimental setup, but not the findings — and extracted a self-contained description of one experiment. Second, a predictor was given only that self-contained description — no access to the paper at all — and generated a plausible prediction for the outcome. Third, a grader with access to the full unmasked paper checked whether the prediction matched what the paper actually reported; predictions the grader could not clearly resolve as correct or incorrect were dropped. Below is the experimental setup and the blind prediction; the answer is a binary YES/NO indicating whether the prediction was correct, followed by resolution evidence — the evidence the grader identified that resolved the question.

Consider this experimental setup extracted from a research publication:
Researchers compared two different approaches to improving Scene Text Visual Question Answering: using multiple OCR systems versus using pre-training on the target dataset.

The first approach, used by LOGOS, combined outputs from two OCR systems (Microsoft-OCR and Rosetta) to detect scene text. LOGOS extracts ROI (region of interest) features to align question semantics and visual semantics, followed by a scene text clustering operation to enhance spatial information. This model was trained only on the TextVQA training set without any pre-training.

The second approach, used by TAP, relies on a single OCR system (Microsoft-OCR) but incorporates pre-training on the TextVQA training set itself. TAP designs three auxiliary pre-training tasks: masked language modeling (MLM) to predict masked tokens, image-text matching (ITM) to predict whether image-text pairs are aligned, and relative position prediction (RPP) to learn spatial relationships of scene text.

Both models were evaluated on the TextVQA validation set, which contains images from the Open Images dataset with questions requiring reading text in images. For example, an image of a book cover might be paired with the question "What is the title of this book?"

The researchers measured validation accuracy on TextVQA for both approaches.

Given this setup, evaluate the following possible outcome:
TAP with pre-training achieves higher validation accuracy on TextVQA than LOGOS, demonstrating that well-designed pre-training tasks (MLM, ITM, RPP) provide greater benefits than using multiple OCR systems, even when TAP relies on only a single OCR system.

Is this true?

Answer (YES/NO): NO